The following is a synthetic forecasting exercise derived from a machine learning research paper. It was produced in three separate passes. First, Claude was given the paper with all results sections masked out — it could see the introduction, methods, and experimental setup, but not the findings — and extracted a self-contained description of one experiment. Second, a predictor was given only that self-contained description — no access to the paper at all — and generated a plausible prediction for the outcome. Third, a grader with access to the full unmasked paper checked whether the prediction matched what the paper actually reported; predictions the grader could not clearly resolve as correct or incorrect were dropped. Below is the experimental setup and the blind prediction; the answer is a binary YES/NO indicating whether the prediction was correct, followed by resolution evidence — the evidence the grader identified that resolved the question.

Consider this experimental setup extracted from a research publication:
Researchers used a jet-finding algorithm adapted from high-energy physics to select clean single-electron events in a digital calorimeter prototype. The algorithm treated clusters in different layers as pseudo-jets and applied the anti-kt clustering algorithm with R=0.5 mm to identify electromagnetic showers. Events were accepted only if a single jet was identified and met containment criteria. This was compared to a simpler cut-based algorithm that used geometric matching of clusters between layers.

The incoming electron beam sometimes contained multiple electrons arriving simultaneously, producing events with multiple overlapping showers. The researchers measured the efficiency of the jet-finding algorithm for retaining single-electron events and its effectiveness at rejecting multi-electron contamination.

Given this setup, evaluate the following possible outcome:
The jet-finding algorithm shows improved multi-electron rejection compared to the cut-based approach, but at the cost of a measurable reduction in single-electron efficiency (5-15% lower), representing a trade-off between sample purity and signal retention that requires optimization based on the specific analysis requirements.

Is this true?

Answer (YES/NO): NO